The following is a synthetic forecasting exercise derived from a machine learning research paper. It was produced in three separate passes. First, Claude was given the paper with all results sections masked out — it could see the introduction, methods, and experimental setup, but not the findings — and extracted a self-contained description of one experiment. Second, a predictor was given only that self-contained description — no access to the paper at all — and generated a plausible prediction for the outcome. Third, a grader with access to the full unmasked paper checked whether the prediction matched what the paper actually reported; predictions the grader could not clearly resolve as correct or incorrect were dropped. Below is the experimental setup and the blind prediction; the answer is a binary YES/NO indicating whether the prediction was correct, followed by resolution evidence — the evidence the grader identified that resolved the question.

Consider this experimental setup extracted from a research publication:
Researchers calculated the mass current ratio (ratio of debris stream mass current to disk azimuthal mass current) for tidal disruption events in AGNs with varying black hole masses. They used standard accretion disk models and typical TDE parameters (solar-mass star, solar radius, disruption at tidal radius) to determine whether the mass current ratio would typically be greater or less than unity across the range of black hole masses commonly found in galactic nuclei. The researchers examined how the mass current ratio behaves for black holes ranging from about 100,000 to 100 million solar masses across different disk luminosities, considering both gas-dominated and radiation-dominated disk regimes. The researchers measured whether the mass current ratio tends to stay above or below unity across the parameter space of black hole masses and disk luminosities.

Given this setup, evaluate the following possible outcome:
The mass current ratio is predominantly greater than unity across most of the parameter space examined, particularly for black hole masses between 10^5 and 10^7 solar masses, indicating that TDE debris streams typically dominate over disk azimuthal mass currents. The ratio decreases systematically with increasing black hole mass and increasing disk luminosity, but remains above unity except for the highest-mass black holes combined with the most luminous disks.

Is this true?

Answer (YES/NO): NO